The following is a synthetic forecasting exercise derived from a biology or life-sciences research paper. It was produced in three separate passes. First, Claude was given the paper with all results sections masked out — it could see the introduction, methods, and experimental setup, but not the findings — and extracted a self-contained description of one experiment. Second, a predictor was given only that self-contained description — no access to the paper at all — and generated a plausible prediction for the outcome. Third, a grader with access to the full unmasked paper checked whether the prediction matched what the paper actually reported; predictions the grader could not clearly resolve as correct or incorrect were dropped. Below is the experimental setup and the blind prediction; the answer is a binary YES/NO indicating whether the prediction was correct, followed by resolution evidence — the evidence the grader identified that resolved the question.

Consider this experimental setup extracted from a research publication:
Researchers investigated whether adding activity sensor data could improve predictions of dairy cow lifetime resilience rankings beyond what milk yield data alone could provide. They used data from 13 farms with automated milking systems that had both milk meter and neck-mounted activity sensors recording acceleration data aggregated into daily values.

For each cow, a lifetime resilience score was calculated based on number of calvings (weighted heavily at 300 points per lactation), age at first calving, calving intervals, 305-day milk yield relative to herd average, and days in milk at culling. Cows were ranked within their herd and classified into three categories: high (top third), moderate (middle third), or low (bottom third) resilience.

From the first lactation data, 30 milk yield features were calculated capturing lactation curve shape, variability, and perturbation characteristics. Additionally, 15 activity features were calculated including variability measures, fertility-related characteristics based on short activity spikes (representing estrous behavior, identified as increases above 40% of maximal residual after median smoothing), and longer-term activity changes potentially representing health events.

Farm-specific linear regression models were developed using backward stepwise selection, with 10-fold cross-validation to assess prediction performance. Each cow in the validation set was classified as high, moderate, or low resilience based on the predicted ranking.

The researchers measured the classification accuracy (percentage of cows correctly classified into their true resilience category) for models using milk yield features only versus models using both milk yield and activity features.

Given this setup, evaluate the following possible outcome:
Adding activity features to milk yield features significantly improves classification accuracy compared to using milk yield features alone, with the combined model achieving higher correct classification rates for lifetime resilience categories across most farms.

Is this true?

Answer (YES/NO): YES